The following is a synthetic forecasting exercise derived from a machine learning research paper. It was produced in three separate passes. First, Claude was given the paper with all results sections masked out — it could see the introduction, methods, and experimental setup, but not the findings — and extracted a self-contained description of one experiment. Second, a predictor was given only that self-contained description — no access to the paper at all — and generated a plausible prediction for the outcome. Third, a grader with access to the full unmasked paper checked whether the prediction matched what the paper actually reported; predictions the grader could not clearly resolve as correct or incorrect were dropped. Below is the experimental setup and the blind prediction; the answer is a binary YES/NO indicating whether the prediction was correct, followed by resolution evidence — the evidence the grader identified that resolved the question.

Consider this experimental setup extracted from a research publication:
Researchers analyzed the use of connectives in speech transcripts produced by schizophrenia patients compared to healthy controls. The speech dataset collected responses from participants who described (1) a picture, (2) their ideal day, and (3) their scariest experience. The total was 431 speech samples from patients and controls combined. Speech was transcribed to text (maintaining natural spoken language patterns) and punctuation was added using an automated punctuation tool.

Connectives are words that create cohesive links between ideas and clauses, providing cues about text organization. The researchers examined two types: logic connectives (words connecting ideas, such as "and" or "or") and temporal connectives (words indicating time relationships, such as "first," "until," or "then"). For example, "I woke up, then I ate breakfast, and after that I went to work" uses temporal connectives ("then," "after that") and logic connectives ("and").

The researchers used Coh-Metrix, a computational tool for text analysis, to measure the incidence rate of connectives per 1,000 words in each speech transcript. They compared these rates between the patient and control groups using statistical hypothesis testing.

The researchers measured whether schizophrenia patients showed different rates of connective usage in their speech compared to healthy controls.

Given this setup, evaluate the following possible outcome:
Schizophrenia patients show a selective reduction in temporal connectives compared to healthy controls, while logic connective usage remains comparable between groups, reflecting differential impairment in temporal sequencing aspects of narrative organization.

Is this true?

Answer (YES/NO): NO